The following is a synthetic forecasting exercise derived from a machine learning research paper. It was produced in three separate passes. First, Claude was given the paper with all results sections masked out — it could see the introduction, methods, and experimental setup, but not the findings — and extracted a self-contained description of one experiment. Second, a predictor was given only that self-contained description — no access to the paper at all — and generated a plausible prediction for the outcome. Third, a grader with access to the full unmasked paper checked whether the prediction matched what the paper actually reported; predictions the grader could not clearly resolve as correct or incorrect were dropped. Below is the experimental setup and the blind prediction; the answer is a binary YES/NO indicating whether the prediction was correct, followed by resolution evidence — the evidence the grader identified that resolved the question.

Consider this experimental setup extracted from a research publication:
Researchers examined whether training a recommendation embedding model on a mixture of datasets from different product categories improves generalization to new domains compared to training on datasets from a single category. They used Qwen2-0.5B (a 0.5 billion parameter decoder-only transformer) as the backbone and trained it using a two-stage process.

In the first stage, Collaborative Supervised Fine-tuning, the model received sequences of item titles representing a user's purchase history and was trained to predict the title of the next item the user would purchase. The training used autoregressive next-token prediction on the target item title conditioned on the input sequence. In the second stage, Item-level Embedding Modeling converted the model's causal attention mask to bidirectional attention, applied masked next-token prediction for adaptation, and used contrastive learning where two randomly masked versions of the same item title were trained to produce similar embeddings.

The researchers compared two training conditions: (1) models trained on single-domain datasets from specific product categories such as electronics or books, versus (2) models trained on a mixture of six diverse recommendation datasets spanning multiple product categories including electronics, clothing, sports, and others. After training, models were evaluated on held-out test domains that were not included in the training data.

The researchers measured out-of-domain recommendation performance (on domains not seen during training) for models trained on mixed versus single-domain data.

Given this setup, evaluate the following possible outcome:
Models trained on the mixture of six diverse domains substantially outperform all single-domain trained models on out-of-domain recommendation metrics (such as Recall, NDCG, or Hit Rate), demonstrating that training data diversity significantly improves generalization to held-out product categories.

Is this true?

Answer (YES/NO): NO